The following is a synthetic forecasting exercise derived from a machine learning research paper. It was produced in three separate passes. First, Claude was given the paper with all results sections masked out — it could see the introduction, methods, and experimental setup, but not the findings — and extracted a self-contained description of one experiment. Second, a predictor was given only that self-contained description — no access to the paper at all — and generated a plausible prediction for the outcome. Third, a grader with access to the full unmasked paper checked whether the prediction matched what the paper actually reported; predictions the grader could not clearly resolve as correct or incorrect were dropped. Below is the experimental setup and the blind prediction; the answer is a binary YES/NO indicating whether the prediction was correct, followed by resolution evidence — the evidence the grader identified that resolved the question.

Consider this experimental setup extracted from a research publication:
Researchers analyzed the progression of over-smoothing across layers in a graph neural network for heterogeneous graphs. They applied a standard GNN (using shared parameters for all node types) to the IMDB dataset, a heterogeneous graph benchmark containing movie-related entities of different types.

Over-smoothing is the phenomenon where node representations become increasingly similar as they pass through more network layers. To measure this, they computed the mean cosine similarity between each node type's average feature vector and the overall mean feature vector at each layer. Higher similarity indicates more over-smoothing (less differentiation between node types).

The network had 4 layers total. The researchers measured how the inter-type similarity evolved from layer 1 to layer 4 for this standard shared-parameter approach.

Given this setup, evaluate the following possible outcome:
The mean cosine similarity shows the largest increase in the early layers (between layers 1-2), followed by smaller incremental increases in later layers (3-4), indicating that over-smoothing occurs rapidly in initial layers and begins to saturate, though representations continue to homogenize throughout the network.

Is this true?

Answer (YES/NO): YES